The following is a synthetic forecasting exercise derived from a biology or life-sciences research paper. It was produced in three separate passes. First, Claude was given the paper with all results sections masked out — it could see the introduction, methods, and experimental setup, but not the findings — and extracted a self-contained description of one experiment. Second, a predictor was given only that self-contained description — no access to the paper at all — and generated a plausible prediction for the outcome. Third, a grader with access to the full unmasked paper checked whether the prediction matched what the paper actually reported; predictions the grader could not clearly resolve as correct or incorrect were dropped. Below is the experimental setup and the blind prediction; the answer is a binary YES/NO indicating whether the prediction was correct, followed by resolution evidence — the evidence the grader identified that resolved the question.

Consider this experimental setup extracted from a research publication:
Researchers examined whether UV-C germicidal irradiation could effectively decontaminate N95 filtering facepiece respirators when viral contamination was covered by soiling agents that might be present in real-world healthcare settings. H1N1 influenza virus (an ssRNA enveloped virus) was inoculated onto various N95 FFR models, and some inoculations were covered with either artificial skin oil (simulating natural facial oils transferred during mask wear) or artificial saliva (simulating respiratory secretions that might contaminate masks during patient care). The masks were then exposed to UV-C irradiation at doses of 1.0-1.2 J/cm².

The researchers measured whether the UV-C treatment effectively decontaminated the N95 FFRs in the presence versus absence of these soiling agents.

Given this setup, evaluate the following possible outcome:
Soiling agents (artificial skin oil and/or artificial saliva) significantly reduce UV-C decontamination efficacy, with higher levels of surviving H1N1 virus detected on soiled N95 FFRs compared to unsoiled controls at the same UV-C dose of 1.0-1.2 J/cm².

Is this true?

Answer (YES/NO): NO